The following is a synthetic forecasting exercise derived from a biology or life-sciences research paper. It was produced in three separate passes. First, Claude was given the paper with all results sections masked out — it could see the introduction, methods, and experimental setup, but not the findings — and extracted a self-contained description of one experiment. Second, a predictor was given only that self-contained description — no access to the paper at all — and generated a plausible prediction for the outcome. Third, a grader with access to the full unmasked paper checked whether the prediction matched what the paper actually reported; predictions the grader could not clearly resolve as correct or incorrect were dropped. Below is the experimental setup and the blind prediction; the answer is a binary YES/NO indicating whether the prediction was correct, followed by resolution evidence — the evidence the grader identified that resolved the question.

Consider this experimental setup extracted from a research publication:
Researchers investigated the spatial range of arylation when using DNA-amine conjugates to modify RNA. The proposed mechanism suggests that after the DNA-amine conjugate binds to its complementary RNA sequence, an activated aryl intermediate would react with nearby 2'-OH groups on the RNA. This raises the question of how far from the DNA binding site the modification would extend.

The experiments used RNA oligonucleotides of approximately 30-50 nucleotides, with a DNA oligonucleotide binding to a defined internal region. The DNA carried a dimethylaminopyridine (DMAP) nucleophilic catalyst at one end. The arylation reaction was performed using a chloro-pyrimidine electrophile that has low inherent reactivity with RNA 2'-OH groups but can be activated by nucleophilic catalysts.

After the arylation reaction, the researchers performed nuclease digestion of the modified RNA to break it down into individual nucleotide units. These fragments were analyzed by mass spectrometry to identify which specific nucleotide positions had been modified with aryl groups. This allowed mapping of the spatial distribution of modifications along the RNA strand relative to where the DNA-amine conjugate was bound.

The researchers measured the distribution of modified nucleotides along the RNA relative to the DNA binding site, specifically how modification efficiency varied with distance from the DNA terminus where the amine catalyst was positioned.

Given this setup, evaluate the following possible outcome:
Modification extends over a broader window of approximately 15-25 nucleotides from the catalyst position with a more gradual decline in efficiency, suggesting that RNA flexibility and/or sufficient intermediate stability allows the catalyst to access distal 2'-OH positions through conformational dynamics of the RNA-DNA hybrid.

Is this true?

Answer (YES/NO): NO